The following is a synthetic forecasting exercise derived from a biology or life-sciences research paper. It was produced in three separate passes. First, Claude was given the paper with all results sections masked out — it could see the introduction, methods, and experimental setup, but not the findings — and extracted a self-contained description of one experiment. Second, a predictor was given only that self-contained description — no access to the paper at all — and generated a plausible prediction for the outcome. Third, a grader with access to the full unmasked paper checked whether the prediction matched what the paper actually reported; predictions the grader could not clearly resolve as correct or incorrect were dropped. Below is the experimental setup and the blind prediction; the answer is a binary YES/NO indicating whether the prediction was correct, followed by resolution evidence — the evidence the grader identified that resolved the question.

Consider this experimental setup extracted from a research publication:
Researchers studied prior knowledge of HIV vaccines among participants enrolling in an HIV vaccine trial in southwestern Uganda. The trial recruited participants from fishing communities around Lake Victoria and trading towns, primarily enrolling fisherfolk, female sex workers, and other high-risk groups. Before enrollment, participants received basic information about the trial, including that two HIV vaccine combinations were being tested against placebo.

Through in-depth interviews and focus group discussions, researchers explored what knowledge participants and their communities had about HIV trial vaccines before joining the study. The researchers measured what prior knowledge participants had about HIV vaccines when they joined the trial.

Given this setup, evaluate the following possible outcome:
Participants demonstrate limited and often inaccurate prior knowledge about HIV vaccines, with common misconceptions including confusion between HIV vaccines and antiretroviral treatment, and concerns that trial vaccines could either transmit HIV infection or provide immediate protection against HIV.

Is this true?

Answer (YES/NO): NO